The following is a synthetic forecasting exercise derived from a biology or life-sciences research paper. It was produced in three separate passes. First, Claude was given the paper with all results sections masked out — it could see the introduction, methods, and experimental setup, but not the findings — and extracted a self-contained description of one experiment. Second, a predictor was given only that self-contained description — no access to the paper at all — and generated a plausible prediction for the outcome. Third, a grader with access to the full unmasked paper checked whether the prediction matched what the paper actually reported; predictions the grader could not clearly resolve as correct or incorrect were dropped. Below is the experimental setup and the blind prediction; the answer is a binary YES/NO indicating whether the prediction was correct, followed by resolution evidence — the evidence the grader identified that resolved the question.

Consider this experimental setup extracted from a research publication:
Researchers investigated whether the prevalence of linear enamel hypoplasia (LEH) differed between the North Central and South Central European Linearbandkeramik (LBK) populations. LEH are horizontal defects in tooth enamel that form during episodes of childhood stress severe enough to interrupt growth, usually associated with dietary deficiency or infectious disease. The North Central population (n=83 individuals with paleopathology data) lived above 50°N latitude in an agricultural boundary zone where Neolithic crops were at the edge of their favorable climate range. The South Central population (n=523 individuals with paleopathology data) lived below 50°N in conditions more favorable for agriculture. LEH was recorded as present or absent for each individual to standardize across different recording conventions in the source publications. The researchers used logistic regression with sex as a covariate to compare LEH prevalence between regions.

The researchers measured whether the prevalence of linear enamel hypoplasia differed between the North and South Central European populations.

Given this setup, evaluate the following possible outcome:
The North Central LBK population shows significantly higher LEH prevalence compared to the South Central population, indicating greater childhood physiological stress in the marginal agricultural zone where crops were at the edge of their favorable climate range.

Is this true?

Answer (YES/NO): YES